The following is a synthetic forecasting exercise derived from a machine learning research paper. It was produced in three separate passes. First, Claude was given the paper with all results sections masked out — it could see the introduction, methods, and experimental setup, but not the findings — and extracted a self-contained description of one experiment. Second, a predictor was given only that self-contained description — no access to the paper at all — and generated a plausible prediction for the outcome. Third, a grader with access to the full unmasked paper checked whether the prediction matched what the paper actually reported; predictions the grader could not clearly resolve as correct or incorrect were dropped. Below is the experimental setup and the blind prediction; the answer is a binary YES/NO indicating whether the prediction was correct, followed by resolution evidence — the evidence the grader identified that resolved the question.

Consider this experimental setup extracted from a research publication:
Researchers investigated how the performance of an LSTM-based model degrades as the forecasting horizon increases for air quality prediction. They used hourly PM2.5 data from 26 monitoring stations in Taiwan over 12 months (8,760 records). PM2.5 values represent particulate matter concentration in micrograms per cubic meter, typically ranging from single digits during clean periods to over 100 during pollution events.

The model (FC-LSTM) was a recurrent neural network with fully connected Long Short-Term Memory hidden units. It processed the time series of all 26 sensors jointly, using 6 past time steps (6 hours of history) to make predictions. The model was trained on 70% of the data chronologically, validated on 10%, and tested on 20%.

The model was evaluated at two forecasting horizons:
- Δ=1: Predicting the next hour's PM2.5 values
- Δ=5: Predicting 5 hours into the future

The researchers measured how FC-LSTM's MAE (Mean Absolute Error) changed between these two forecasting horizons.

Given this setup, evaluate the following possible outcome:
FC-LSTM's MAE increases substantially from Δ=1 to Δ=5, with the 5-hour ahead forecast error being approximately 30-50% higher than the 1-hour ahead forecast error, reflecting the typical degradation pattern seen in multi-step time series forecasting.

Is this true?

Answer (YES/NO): NO